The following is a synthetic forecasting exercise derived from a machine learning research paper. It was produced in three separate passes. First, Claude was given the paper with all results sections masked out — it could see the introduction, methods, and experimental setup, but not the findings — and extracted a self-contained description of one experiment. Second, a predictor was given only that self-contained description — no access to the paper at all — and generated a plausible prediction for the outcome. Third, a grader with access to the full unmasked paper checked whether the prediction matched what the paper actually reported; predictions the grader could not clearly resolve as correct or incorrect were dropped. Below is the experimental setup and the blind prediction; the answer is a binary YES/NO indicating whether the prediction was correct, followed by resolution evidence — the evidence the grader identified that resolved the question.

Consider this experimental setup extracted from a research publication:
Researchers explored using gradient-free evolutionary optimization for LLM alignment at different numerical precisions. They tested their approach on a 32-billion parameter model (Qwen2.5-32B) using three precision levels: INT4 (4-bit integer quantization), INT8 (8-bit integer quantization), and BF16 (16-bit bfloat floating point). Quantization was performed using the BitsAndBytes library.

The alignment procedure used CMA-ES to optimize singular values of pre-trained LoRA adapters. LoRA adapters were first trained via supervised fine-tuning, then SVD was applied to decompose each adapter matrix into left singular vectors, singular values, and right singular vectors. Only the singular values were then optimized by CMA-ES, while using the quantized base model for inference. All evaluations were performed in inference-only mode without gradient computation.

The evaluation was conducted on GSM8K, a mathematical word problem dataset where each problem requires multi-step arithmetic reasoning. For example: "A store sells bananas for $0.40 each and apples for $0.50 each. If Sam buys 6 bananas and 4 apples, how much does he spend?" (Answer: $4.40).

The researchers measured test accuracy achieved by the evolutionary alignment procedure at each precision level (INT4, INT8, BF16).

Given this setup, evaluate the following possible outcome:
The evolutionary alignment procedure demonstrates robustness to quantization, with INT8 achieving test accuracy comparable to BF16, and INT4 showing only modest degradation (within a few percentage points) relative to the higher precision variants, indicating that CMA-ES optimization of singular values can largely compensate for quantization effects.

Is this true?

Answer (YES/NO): NO